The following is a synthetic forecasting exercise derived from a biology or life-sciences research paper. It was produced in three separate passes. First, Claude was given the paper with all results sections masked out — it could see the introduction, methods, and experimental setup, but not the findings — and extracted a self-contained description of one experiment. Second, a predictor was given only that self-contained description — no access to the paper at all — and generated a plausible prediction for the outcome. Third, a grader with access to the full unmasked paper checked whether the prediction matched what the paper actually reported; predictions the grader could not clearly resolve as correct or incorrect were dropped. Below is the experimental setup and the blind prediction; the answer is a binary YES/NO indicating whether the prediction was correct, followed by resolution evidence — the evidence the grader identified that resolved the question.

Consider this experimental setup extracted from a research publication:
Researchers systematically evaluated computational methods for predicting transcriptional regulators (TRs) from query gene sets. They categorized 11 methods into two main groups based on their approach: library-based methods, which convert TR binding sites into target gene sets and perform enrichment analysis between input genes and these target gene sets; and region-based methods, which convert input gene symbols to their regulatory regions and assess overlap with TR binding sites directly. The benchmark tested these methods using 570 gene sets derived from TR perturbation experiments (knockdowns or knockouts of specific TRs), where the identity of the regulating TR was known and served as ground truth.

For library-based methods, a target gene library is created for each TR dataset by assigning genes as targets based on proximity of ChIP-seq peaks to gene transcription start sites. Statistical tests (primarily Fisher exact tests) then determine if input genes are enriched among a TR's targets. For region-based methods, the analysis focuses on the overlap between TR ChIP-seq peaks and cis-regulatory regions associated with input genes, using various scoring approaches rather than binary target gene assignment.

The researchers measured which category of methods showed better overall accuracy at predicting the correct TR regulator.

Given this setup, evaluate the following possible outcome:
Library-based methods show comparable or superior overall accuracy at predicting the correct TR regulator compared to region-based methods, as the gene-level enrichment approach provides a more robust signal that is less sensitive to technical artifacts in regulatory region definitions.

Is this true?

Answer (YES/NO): NO